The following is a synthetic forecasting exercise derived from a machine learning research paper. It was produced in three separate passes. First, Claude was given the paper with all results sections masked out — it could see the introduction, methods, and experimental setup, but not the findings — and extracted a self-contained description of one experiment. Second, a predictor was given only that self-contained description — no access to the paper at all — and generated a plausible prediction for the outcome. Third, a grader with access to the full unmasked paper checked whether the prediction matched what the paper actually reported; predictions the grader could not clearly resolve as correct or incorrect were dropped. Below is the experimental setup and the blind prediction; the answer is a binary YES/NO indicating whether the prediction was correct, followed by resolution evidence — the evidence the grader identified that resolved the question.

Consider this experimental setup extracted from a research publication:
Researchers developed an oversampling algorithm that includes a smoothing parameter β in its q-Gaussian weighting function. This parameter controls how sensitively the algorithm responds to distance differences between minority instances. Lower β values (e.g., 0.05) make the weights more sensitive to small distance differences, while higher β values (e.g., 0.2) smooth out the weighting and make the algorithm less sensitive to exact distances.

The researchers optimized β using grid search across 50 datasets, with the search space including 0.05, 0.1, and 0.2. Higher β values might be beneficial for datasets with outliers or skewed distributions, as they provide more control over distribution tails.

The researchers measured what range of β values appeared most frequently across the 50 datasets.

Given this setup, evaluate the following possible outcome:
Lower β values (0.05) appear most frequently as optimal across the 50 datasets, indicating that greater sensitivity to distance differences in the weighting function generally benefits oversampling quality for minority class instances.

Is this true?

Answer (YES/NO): NO